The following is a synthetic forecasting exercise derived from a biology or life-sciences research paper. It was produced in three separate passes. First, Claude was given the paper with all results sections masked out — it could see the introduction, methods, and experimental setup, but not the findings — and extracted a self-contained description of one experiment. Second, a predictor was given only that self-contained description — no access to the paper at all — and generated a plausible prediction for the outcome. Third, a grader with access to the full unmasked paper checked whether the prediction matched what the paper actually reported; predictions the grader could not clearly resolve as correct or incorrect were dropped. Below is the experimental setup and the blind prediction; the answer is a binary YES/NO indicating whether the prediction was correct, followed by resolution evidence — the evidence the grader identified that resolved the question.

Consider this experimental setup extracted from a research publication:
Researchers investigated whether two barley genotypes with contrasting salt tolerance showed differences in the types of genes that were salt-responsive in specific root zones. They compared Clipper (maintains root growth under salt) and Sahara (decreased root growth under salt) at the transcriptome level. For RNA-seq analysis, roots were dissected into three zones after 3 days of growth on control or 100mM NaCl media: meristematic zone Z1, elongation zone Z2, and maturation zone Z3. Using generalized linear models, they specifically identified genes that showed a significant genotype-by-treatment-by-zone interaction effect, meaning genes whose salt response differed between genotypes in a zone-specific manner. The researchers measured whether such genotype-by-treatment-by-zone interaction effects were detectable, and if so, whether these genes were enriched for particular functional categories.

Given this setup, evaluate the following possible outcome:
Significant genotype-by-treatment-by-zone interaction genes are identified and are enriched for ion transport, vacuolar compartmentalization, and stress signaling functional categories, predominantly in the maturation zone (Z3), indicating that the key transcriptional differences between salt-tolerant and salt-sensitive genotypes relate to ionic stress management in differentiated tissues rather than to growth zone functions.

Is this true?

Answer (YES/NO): NO